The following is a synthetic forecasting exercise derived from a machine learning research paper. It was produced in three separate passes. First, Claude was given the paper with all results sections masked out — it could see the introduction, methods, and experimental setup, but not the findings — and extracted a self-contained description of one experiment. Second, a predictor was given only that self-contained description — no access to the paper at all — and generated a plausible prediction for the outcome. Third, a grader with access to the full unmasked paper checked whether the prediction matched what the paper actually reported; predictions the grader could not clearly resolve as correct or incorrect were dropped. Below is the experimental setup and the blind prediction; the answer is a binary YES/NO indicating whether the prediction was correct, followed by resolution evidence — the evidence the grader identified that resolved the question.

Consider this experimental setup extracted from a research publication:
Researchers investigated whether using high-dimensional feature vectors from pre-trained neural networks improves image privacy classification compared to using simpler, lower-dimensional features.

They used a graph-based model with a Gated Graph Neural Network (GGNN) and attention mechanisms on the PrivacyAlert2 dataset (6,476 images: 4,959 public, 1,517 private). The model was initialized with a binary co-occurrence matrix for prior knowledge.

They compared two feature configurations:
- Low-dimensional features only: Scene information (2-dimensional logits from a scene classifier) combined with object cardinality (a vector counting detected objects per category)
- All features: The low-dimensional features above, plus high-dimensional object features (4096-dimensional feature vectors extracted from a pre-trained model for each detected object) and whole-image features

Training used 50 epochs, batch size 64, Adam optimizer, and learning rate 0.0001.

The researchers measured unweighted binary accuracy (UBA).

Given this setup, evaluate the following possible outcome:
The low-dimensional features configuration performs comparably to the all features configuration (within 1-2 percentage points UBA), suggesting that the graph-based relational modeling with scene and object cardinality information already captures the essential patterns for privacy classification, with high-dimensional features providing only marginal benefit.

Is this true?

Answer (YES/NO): NO